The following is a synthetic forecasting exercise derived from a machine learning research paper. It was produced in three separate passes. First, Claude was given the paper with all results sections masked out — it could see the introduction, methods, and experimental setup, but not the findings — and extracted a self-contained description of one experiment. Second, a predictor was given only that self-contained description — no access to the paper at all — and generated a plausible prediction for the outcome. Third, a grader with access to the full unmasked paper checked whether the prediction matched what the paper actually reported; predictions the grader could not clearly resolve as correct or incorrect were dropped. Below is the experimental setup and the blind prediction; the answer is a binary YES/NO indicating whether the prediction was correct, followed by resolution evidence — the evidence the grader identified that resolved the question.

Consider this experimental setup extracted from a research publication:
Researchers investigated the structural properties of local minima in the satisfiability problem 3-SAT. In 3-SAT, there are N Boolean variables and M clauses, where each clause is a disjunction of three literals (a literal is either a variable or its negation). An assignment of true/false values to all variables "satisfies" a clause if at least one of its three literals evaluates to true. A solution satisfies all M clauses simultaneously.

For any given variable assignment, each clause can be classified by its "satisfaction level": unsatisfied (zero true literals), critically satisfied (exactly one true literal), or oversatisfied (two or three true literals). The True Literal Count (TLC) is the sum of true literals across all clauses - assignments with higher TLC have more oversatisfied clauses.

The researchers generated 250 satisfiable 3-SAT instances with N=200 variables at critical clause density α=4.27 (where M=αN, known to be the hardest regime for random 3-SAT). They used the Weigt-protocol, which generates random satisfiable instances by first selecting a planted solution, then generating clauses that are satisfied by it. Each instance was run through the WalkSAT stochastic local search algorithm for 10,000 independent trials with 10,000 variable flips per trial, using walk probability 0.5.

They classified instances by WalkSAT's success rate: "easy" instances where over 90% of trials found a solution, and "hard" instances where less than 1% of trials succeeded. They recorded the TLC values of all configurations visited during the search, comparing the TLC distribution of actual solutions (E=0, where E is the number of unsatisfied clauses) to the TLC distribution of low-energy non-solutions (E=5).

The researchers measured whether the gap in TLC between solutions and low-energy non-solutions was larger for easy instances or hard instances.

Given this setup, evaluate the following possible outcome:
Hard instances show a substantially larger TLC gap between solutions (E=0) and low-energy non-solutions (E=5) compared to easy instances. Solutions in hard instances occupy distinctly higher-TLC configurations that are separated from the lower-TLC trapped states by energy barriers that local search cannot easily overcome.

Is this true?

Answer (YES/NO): NO